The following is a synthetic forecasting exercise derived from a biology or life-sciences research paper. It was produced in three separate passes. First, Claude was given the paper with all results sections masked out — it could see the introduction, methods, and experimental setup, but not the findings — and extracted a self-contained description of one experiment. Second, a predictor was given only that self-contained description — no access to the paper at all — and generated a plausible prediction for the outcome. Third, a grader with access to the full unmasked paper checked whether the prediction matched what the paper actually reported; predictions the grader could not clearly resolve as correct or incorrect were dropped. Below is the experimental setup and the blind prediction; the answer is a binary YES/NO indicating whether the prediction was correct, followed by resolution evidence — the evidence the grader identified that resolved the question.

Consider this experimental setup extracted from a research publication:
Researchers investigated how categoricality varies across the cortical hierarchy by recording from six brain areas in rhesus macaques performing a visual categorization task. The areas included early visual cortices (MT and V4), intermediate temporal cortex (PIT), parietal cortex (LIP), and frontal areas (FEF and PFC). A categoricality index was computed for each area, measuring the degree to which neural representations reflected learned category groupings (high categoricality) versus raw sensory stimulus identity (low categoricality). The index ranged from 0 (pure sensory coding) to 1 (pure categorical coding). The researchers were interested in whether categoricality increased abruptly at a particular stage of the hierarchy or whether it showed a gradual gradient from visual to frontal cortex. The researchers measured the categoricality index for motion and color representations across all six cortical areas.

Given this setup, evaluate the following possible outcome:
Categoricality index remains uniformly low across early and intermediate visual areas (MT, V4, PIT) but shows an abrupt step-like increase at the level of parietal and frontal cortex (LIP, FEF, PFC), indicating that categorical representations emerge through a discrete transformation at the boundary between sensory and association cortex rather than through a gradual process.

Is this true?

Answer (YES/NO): NO